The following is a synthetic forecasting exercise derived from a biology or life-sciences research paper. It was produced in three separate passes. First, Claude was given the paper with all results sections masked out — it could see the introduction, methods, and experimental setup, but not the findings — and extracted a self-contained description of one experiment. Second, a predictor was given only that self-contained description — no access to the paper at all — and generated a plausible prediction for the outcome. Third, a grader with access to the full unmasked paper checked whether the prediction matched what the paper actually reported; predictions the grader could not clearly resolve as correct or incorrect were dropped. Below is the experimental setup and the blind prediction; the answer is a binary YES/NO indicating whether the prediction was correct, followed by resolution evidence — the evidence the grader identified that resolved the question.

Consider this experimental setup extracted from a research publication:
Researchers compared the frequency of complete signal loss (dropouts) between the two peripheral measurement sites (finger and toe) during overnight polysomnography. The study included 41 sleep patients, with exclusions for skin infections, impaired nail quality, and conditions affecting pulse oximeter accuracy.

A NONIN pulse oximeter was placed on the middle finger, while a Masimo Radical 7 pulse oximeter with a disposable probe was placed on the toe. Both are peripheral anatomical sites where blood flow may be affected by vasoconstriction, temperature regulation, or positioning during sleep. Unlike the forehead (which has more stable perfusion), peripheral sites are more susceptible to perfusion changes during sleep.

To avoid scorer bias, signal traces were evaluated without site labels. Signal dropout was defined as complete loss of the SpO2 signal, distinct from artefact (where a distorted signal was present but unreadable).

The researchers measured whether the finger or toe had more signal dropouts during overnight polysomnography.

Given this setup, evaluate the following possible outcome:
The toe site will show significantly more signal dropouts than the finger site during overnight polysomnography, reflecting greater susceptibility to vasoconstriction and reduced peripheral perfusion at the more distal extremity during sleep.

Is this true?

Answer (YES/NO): NO